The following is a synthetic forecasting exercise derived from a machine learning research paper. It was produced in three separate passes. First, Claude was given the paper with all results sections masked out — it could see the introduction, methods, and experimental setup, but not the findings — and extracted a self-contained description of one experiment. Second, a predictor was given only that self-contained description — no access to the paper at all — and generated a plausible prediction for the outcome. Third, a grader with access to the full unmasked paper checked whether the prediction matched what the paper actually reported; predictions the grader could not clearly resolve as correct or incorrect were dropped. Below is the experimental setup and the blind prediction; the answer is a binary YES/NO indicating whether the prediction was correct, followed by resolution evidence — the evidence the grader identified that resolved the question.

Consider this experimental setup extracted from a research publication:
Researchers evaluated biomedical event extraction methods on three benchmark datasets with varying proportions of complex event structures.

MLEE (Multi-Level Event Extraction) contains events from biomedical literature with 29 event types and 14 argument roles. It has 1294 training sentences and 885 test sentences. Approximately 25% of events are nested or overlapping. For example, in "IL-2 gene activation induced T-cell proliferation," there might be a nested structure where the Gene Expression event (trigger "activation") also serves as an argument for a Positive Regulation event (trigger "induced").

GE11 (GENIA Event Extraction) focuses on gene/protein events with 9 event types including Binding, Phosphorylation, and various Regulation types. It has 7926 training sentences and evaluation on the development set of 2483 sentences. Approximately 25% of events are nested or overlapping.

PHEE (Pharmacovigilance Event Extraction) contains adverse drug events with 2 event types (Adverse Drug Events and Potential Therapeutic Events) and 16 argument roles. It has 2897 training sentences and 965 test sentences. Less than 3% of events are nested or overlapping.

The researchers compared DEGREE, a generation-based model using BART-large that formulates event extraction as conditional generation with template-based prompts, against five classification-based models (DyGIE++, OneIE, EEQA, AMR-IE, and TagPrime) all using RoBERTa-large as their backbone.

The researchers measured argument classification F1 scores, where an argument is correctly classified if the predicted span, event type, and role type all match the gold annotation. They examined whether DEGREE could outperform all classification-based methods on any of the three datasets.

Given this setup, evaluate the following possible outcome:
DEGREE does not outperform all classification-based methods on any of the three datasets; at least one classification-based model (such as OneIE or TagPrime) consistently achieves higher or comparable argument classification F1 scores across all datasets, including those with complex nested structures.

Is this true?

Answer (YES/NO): YES